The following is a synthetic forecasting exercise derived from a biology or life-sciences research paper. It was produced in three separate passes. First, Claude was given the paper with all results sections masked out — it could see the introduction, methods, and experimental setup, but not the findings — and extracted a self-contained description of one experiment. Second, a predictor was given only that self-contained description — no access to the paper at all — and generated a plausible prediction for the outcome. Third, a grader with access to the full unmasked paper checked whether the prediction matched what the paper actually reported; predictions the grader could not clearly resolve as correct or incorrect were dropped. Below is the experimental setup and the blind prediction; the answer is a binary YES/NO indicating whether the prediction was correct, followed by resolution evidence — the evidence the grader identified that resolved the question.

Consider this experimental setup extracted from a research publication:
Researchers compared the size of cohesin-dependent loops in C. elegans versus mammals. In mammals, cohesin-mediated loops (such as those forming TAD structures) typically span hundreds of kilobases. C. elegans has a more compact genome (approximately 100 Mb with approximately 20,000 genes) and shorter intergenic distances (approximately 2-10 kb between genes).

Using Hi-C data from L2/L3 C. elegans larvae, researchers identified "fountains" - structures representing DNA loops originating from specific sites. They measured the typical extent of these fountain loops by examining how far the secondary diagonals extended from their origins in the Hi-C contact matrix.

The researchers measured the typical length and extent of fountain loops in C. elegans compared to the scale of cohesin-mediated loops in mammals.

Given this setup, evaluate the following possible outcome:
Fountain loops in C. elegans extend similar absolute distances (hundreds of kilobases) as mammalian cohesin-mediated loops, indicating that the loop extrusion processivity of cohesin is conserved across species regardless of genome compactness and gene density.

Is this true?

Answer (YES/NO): NO